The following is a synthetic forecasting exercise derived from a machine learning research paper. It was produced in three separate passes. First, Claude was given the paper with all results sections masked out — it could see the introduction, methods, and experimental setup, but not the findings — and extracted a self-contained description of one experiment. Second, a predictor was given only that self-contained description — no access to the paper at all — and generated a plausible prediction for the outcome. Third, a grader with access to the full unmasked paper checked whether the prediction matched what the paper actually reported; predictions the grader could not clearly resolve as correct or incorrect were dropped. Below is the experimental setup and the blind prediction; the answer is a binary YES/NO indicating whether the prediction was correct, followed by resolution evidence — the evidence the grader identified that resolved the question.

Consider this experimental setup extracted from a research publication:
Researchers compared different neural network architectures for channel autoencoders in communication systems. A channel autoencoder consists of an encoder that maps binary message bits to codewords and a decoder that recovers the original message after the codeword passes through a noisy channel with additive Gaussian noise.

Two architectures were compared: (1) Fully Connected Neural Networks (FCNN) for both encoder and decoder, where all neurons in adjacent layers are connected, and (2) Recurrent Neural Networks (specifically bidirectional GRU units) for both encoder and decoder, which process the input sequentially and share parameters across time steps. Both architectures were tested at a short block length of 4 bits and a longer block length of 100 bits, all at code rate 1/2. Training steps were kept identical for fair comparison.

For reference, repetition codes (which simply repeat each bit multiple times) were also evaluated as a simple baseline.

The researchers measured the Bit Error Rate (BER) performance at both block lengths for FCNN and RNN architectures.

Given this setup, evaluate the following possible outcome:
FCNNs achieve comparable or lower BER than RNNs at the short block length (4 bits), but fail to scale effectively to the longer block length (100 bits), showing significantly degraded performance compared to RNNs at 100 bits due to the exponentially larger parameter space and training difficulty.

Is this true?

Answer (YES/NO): NO